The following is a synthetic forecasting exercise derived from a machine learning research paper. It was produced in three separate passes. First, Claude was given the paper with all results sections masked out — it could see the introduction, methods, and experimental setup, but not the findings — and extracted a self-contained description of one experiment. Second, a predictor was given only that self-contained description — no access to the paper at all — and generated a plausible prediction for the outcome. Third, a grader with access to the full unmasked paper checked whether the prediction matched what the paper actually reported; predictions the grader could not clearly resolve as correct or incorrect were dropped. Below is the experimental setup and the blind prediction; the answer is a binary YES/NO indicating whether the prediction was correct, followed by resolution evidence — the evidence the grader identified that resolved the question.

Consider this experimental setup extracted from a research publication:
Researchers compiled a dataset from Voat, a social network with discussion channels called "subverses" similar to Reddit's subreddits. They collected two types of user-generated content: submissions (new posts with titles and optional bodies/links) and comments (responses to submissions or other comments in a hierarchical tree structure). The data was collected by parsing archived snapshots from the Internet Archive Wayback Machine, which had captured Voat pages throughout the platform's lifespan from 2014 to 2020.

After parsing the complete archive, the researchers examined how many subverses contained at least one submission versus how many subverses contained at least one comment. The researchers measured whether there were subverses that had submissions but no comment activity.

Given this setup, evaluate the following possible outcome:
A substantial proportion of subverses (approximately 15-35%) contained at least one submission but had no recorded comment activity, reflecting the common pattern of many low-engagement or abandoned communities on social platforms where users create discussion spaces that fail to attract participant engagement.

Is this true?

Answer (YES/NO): NO